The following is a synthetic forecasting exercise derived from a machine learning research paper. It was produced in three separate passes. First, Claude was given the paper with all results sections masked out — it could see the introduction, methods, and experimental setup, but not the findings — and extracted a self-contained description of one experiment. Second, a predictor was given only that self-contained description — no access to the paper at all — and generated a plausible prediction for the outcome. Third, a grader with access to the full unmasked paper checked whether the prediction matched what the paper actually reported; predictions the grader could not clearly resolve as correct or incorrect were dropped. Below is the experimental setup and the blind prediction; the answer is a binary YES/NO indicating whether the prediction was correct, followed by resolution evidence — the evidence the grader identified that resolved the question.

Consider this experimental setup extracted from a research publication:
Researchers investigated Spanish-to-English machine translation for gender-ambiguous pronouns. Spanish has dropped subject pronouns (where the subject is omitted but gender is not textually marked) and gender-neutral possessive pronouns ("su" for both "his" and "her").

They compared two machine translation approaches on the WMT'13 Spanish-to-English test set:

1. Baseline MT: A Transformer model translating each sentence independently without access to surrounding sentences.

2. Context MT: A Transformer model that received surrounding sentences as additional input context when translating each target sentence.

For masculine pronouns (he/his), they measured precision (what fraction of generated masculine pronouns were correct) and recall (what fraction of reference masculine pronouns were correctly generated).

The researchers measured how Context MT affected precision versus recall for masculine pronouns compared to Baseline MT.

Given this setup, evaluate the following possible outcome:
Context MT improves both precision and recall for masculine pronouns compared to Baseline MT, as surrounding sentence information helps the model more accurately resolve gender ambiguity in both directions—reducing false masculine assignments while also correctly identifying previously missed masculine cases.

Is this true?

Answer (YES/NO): NO